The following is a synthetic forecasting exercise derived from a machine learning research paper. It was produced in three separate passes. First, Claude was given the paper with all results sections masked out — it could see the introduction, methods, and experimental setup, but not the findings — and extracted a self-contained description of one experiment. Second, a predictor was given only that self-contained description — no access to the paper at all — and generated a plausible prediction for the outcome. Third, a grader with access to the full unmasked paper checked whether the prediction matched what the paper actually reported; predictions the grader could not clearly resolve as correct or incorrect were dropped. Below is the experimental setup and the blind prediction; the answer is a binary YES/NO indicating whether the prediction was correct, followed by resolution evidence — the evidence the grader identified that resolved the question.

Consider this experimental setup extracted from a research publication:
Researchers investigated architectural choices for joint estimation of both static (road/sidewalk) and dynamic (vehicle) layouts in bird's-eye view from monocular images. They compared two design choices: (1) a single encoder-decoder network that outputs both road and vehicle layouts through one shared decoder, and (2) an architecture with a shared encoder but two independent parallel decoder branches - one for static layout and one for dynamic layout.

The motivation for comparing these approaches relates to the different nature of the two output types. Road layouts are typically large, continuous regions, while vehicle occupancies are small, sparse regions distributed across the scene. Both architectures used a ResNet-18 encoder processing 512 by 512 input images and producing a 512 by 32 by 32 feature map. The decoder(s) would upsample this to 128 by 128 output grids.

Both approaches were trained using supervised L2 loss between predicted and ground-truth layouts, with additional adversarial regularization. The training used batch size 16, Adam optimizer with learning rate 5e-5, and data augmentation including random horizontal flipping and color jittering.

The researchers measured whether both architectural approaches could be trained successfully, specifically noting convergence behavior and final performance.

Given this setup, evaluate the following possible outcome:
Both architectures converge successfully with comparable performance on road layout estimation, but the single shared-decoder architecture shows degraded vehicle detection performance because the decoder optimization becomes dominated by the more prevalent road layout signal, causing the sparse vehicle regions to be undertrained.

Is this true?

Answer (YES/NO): NO